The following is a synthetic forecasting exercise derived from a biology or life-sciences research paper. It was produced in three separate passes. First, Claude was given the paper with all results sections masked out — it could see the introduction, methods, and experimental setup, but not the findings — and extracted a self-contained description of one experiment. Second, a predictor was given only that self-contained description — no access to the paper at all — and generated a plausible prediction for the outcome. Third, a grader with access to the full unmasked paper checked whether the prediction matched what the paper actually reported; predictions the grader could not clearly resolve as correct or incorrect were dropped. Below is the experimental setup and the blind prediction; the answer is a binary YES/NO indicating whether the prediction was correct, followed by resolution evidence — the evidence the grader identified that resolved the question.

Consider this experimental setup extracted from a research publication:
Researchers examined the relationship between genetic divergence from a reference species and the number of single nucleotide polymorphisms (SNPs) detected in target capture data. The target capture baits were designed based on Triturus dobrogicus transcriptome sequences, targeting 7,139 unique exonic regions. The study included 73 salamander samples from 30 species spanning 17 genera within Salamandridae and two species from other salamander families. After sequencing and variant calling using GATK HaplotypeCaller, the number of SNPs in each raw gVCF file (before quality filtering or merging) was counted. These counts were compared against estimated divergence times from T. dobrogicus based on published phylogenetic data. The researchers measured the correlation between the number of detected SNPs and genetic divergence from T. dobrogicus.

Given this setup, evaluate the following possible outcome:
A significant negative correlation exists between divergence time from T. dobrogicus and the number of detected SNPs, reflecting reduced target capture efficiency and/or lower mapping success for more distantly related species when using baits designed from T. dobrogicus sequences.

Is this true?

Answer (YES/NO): NO